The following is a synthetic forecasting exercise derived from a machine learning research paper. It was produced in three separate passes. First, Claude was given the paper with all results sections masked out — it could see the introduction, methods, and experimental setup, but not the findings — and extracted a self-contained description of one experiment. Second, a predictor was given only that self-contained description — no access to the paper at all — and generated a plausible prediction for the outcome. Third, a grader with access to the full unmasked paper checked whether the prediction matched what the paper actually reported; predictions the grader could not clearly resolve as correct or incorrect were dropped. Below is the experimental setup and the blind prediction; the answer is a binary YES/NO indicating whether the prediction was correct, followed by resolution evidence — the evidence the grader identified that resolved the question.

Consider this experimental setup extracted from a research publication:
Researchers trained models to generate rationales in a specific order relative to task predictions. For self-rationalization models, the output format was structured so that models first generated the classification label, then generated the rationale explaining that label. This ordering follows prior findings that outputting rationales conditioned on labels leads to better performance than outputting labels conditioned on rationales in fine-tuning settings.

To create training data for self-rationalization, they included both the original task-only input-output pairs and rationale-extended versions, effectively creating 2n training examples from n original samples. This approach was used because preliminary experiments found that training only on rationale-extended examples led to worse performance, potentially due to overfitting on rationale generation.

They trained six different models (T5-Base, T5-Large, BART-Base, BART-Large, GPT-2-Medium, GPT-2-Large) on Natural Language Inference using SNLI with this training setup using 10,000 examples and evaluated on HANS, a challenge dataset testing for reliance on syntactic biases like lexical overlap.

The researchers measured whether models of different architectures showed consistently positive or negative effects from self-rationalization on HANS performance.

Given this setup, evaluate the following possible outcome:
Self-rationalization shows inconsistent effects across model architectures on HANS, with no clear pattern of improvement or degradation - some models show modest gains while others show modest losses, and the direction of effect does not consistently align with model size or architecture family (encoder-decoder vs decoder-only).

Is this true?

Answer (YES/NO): NO